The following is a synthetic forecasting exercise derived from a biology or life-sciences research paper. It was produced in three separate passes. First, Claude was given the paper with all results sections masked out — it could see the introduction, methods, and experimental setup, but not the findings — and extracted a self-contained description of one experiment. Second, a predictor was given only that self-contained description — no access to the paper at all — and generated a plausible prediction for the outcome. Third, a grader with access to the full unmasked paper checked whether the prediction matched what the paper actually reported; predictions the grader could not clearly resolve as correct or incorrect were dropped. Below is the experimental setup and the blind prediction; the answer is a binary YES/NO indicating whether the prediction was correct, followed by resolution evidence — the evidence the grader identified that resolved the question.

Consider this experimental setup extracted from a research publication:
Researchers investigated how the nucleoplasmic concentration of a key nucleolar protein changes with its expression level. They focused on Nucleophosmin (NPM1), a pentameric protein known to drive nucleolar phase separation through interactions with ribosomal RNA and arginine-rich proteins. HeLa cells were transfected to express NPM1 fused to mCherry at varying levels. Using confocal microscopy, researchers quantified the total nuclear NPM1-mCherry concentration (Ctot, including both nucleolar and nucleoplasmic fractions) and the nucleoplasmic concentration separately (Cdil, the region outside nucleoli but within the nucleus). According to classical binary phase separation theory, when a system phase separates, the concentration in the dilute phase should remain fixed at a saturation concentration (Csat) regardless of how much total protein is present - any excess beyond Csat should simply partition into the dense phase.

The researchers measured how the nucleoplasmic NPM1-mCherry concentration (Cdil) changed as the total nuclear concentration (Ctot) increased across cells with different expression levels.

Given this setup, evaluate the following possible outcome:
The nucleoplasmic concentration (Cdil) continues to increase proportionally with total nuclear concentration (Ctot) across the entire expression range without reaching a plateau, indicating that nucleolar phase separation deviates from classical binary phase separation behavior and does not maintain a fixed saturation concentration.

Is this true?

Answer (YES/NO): YES